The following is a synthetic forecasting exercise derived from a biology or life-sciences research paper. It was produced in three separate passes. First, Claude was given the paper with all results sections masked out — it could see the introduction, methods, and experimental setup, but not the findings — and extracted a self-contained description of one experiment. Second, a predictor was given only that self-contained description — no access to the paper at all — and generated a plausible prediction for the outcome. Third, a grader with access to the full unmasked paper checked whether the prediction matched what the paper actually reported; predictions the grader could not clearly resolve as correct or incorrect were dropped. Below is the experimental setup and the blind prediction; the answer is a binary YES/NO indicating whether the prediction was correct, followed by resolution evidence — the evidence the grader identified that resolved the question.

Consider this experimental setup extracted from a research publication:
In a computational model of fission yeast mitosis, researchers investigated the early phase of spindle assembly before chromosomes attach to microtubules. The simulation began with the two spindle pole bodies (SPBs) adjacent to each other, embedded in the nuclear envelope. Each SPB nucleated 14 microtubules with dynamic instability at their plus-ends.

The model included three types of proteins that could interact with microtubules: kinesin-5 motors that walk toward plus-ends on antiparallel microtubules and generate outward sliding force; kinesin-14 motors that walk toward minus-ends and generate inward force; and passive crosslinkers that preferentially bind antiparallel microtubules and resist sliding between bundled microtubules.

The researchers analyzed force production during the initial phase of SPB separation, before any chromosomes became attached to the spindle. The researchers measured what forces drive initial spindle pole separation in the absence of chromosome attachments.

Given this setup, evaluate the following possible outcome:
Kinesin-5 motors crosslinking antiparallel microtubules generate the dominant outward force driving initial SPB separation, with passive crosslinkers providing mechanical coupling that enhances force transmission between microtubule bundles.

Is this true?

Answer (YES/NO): NO